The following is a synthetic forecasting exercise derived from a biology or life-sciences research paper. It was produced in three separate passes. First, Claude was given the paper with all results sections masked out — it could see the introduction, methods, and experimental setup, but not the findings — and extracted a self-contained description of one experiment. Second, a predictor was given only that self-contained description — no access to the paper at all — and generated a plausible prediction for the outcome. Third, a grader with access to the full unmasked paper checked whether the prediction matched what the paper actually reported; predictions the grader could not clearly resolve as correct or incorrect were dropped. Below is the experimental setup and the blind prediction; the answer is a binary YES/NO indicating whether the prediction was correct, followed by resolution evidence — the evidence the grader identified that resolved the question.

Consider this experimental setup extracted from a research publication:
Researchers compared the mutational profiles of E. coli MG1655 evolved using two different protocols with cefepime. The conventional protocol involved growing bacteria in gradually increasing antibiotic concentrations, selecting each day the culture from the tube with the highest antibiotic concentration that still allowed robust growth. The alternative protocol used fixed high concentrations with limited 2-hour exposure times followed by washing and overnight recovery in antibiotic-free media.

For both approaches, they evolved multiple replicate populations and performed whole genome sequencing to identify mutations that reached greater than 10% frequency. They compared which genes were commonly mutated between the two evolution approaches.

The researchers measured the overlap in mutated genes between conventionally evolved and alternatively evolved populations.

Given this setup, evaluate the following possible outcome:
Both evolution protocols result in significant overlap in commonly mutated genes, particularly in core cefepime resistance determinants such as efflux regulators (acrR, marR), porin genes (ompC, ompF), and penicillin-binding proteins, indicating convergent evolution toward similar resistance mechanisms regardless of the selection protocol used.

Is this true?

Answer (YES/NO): NO